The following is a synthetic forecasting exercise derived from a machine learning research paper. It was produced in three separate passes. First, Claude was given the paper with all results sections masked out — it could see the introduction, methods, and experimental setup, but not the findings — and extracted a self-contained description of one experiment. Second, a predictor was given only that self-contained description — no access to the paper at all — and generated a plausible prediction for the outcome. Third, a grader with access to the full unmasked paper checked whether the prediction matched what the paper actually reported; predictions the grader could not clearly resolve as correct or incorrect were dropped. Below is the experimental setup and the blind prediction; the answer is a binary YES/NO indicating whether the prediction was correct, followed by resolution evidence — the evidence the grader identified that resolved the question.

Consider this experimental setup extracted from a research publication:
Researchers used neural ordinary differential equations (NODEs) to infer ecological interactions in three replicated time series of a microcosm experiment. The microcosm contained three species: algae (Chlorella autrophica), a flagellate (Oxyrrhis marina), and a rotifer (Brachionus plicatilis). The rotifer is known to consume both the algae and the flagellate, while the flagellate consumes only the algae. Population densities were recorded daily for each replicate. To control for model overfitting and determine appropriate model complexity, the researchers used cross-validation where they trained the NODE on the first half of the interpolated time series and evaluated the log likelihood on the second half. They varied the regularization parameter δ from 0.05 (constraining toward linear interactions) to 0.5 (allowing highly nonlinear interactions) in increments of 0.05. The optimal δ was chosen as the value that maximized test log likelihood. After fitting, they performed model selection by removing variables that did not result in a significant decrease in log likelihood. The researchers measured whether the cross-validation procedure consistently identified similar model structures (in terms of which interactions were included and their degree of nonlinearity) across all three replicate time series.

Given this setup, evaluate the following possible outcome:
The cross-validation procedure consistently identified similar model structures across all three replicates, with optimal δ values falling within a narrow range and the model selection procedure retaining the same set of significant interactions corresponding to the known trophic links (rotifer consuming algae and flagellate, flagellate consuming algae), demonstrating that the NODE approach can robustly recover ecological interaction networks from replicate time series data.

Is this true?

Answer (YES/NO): NO